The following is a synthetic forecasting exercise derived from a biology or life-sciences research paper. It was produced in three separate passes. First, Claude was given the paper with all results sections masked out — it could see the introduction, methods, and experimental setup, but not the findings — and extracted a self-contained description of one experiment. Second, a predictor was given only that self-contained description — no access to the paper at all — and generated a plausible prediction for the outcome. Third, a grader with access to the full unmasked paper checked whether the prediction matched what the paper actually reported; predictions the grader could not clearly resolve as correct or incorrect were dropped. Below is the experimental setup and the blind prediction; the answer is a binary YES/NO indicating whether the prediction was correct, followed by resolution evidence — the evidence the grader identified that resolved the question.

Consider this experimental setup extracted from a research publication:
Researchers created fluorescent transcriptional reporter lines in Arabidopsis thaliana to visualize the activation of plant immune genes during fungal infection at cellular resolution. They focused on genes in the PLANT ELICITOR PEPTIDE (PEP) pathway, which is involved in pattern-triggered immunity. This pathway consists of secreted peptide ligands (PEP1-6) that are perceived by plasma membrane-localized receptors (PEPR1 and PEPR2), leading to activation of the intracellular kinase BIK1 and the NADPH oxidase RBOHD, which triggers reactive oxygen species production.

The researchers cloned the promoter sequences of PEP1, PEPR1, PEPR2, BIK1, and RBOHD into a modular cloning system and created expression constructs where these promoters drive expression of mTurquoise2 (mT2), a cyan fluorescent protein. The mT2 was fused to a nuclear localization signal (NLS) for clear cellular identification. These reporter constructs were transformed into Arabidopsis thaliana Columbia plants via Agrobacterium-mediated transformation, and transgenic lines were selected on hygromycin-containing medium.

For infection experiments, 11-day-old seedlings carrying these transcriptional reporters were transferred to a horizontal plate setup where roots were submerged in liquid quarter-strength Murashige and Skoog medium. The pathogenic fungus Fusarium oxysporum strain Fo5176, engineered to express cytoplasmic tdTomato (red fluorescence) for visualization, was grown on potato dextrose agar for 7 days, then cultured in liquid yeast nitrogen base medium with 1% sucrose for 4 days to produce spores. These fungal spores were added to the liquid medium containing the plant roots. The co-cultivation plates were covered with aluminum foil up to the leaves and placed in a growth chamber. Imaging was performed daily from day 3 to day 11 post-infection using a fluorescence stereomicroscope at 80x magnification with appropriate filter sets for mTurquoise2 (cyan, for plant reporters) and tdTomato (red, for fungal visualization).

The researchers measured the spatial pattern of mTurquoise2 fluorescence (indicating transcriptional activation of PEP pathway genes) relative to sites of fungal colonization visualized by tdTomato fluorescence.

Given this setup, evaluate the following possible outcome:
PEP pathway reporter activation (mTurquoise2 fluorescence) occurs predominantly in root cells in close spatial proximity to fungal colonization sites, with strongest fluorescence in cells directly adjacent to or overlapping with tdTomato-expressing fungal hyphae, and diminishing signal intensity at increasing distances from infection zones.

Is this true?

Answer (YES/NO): YES